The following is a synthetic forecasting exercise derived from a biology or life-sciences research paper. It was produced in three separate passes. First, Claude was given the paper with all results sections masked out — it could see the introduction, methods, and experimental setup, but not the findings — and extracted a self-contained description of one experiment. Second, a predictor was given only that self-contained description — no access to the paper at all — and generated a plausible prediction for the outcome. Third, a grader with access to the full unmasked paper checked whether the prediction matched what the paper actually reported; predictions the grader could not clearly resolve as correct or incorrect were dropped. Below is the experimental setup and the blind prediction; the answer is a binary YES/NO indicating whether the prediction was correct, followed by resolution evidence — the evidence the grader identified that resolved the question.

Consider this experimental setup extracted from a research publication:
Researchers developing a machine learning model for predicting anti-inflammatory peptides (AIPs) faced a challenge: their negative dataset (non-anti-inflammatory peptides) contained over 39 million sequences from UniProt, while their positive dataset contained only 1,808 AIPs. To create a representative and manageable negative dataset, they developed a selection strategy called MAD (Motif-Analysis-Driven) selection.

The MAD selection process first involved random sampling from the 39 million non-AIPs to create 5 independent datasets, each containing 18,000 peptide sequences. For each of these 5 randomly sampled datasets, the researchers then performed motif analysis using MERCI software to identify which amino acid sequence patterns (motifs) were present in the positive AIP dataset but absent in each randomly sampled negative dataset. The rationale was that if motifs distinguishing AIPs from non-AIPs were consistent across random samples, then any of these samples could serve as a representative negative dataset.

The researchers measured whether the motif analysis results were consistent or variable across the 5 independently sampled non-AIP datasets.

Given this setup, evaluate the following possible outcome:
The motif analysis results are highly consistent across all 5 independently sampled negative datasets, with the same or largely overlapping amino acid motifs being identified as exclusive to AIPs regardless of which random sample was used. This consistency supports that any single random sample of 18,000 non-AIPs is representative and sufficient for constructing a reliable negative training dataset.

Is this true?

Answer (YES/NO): YES